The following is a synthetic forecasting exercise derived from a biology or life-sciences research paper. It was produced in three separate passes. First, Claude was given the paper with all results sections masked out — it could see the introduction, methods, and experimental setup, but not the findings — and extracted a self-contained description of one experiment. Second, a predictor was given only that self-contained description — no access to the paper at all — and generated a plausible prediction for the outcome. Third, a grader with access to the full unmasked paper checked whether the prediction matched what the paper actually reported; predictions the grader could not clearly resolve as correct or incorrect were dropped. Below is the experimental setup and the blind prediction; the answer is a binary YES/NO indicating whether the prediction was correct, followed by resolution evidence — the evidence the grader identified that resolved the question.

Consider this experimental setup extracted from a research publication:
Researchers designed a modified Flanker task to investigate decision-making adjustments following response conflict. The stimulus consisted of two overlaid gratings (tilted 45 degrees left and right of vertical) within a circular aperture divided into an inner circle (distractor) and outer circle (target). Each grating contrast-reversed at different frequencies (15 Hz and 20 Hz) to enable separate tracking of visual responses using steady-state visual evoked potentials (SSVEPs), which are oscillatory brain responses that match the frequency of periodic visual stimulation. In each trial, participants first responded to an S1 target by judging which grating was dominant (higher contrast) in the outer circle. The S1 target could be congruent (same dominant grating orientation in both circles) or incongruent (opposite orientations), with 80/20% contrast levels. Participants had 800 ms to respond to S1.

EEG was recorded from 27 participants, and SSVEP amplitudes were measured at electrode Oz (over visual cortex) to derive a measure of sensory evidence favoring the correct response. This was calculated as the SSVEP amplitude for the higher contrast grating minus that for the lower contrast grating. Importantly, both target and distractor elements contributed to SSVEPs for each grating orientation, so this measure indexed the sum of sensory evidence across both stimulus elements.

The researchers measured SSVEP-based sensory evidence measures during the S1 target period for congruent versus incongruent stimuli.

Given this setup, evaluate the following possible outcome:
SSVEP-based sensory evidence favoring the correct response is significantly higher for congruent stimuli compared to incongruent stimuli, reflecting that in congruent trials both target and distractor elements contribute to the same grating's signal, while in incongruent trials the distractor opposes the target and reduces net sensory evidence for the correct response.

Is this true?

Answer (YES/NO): YES